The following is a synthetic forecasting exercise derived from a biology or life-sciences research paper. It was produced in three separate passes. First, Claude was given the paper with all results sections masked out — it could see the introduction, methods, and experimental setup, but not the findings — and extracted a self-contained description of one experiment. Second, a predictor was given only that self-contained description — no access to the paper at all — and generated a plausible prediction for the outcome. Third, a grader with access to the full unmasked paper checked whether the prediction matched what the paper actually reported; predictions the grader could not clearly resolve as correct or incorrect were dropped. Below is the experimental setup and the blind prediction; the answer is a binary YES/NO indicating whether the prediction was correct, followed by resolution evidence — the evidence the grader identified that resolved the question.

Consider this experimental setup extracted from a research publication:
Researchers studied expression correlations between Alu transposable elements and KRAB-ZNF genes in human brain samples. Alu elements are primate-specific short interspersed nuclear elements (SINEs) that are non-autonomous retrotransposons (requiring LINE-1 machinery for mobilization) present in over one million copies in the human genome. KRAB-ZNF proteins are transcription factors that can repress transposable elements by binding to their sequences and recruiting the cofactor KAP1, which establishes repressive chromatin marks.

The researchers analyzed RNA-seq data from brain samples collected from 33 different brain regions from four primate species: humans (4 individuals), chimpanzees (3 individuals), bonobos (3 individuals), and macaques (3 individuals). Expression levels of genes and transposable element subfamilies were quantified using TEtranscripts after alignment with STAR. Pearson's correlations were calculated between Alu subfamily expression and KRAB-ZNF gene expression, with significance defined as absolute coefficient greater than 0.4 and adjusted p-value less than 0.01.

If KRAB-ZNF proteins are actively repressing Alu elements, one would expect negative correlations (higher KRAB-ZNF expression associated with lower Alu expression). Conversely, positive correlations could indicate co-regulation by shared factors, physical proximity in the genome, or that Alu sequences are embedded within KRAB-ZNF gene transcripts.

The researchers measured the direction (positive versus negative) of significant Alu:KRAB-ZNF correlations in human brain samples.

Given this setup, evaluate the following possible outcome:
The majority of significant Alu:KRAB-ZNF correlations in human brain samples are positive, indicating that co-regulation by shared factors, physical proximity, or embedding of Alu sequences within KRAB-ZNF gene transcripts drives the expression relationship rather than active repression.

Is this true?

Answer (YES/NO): NO